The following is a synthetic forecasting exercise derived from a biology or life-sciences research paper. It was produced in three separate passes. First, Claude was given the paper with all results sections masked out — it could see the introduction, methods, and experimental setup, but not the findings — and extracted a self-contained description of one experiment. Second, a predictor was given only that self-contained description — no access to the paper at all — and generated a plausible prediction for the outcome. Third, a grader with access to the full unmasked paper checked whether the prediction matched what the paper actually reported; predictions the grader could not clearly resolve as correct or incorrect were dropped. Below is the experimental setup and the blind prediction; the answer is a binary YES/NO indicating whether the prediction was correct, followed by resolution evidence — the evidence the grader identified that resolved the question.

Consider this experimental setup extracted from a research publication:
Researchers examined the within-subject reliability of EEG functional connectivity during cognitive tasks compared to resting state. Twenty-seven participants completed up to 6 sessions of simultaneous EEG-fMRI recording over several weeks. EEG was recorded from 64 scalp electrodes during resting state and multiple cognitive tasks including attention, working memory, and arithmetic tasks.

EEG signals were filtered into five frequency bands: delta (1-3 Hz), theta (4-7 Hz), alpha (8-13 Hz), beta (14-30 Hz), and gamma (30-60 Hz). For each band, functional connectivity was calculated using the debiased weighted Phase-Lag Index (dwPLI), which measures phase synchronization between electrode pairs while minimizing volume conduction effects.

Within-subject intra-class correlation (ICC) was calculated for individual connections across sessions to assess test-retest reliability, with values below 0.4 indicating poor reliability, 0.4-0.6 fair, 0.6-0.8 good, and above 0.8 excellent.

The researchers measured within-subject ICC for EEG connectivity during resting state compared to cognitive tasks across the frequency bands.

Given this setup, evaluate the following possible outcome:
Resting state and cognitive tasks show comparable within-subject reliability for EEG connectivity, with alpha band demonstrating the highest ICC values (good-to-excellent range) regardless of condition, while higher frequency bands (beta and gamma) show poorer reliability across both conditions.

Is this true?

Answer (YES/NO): NO